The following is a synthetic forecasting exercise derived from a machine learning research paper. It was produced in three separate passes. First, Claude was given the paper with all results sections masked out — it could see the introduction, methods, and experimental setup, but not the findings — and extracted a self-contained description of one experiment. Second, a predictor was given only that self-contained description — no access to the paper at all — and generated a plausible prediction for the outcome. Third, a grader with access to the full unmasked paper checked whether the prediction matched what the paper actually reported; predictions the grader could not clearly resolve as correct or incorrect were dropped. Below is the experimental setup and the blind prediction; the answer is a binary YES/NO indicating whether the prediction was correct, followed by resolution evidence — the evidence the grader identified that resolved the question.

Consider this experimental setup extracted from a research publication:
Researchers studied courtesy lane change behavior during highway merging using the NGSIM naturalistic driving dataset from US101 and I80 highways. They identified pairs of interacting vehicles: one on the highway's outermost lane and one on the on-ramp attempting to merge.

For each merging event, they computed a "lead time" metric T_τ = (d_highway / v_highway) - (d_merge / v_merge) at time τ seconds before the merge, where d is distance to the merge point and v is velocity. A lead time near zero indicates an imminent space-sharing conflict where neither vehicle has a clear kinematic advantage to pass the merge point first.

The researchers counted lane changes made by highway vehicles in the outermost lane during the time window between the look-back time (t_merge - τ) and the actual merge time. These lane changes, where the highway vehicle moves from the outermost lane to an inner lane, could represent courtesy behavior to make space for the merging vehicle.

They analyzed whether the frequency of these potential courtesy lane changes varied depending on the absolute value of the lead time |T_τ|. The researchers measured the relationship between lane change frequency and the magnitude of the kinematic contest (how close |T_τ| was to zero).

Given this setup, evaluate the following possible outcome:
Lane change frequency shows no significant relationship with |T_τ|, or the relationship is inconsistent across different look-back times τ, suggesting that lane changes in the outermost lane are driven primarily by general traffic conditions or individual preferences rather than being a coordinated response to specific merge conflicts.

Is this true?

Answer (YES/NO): NO